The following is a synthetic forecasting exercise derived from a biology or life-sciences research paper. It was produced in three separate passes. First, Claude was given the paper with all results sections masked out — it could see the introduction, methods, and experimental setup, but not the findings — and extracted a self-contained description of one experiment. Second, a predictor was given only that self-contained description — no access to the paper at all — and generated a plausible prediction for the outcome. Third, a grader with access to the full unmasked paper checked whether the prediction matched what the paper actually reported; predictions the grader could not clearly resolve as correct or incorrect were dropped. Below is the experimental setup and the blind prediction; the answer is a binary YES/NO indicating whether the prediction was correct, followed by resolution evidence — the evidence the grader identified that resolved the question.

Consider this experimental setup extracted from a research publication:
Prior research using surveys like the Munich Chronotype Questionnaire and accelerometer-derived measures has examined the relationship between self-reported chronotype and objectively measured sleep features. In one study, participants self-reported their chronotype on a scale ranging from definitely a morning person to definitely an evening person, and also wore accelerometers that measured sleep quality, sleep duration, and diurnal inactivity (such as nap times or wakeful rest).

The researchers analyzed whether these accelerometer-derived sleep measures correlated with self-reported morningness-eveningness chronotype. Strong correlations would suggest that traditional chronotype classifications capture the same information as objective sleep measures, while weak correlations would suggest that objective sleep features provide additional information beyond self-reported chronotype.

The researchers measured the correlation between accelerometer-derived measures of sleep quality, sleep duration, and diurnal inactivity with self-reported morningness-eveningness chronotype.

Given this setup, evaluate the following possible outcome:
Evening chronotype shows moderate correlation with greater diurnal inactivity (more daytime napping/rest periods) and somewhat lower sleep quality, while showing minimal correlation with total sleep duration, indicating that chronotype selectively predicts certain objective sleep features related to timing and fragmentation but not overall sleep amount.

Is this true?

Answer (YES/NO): NO